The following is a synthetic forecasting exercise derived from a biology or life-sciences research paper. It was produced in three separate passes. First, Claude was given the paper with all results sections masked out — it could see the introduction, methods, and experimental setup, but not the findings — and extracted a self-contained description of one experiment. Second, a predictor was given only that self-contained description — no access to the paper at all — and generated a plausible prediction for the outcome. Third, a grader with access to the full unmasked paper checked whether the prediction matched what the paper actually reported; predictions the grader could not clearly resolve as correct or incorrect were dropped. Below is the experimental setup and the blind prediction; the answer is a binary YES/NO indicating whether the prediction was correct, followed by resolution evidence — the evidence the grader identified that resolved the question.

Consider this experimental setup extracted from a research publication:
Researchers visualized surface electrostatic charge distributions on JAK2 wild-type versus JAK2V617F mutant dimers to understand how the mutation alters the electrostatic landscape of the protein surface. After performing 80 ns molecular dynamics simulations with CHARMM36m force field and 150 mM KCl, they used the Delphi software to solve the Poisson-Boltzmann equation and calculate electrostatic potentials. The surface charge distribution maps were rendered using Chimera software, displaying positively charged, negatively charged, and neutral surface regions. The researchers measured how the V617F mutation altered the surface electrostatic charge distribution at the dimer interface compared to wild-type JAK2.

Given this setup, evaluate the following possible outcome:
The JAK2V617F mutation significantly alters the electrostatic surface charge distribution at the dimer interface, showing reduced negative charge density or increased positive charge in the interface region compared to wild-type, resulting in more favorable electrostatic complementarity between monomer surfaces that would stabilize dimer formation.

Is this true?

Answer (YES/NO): YES